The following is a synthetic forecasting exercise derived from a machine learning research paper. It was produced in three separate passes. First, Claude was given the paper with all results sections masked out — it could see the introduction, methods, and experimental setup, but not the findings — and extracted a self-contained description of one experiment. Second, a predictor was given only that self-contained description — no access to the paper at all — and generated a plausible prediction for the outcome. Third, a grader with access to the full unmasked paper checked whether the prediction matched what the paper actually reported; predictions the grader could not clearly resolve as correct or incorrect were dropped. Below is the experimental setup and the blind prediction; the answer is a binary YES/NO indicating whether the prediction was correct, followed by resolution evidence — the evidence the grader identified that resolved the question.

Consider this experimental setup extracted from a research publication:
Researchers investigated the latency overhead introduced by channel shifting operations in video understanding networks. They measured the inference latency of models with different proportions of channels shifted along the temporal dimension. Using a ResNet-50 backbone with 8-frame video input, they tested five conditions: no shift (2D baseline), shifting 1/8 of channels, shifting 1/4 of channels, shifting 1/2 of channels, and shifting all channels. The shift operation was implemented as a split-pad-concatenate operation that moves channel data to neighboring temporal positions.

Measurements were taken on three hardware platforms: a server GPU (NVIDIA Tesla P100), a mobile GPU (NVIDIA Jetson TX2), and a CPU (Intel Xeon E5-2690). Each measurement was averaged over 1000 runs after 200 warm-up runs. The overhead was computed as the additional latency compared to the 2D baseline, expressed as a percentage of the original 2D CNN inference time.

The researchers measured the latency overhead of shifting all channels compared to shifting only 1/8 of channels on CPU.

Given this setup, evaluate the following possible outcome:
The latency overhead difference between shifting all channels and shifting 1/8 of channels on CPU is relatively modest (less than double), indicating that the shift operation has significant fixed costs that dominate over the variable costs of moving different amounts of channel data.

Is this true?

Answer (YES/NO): NO